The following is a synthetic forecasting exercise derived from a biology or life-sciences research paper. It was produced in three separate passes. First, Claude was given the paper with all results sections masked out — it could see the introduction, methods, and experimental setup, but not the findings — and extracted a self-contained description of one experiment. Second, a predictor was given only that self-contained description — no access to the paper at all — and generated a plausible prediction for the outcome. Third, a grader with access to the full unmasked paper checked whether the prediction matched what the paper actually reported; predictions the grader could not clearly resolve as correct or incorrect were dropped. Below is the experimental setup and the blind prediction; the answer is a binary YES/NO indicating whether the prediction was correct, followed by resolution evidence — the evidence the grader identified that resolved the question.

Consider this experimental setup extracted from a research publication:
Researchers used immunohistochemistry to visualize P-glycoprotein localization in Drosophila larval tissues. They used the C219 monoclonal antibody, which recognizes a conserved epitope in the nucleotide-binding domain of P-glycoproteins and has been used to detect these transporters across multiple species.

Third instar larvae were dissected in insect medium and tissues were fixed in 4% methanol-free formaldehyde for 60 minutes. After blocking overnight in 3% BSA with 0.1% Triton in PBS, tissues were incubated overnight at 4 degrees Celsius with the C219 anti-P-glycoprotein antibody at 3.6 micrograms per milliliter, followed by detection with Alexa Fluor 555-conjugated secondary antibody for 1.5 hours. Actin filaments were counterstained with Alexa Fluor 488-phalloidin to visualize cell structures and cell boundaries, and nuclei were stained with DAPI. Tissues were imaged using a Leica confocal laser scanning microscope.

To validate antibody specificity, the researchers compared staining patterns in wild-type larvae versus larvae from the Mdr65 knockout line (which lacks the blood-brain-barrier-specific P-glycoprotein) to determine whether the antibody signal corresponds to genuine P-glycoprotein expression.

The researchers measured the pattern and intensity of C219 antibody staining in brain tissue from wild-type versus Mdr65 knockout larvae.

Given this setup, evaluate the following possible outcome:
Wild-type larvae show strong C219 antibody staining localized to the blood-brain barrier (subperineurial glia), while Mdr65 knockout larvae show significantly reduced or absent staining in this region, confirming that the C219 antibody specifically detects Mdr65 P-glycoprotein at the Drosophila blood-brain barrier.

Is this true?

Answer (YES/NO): YES